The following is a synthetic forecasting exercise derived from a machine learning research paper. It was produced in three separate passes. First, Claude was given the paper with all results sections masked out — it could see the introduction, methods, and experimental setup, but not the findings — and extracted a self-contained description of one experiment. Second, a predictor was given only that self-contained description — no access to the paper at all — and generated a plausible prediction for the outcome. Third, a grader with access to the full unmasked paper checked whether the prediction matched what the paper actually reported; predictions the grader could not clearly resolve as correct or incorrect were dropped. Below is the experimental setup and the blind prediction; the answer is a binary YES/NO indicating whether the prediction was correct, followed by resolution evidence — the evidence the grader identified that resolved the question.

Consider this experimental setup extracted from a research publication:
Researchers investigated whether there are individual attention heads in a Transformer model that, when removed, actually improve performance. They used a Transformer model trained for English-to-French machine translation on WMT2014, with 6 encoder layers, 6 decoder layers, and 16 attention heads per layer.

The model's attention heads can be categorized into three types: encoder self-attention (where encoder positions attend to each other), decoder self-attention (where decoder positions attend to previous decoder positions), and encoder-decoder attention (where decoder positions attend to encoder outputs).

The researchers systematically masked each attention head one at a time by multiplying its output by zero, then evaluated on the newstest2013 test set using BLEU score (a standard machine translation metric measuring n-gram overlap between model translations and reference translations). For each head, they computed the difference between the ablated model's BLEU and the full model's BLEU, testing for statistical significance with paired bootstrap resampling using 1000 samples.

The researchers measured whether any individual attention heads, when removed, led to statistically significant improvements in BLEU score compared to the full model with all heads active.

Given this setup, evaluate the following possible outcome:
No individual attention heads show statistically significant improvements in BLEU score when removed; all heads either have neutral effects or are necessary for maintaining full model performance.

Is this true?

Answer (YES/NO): NO